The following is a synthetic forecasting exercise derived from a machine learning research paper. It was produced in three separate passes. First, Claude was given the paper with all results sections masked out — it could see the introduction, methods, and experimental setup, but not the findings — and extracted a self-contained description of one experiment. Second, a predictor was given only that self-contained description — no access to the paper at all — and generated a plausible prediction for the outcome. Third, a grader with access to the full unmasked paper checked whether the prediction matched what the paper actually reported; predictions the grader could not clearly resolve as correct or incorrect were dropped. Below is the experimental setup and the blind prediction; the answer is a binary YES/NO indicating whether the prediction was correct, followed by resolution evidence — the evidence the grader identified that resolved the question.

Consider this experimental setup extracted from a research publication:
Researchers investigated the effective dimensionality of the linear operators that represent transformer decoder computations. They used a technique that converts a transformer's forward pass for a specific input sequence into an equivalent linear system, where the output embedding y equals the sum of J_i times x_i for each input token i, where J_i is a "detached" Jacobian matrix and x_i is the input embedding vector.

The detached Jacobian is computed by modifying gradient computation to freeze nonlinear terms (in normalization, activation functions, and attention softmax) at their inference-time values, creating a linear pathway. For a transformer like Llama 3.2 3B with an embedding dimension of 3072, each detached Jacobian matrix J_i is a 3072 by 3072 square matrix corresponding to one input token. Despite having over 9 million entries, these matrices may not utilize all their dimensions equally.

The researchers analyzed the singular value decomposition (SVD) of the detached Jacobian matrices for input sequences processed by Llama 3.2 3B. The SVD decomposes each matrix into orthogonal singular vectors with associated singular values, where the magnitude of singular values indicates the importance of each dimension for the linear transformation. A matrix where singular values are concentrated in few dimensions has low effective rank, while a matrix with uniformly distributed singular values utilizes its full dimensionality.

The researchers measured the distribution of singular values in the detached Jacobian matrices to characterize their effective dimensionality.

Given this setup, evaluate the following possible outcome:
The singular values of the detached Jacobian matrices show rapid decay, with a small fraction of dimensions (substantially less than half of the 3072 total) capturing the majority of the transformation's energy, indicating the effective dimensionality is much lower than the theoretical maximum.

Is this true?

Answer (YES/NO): YES